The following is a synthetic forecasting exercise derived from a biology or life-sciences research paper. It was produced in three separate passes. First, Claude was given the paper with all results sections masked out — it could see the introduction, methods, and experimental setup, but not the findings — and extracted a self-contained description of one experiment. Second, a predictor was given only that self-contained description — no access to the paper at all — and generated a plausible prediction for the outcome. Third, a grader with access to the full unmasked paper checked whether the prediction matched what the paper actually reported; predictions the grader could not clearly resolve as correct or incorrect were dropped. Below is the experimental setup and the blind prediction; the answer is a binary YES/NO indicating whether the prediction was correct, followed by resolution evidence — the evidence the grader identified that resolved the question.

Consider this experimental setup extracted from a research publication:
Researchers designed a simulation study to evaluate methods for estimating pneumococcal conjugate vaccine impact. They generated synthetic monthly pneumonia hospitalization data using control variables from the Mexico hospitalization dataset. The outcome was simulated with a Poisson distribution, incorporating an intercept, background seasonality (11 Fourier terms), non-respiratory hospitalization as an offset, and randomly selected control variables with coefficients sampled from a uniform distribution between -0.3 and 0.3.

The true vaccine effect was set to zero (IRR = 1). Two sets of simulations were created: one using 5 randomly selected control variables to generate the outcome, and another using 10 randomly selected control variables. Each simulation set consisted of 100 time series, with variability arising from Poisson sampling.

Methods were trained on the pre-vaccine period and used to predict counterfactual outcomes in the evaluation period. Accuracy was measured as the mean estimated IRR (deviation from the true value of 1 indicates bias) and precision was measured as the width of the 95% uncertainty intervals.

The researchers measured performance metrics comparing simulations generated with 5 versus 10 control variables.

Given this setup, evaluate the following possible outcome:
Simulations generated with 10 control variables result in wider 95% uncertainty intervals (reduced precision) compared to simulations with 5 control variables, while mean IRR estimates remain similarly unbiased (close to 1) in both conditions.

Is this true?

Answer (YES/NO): NO